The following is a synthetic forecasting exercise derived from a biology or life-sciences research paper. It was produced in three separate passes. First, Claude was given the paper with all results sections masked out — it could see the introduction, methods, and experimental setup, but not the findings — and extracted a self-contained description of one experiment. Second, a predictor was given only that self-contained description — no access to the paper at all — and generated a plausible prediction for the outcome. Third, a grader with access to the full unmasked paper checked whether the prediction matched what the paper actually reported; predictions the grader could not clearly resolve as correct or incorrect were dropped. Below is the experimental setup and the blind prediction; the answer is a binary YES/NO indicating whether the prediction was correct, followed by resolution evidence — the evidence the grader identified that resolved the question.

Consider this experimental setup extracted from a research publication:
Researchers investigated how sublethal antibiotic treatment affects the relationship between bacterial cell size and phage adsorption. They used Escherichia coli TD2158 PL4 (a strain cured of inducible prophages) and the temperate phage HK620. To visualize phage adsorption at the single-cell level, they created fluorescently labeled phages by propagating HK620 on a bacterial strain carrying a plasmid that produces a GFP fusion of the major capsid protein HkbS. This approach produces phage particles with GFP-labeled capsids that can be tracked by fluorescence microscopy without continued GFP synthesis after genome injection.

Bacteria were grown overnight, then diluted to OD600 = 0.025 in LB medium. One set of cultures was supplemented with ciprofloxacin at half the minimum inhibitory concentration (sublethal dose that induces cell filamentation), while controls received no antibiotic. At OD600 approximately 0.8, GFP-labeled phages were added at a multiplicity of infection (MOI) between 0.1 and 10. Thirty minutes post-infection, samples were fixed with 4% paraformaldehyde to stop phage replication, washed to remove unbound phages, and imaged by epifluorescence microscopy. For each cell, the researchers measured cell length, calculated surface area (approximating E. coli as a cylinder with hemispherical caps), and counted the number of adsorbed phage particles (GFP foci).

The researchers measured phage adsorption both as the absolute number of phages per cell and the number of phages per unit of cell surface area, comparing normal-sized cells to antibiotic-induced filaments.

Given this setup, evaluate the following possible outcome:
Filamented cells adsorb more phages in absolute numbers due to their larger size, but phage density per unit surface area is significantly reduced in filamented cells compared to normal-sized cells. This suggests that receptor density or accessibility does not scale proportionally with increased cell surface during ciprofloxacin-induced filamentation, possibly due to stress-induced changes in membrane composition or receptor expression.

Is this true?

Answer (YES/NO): NO